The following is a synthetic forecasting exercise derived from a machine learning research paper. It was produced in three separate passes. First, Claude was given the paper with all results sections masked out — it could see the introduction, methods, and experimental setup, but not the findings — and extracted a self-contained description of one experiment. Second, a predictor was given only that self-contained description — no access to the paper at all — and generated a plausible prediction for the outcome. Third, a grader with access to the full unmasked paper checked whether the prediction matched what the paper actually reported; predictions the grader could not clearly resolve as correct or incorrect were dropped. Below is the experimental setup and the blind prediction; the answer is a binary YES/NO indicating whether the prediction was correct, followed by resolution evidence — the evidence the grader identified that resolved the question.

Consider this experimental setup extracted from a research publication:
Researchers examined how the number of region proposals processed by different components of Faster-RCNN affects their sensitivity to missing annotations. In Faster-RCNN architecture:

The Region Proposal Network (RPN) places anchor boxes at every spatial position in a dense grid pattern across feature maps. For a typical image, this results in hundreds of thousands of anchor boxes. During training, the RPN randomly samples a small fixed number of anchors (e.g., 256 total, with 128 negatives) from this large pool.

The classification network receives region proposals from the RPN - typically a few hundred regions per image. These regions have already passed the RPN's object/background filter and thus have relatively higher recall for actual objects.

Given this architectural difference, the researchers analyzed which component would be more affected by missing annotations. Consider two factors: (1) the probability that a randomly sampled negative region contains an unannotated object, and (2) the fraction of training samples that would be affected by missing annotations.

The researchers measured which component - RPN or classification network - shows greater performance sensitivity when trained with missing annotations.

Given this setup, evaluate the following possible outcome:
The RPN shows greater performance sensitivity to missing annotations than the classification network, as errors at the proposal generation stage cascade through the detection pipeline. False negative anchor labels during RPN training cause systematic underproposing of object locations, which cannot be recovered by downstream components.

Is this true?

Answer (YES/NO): NO